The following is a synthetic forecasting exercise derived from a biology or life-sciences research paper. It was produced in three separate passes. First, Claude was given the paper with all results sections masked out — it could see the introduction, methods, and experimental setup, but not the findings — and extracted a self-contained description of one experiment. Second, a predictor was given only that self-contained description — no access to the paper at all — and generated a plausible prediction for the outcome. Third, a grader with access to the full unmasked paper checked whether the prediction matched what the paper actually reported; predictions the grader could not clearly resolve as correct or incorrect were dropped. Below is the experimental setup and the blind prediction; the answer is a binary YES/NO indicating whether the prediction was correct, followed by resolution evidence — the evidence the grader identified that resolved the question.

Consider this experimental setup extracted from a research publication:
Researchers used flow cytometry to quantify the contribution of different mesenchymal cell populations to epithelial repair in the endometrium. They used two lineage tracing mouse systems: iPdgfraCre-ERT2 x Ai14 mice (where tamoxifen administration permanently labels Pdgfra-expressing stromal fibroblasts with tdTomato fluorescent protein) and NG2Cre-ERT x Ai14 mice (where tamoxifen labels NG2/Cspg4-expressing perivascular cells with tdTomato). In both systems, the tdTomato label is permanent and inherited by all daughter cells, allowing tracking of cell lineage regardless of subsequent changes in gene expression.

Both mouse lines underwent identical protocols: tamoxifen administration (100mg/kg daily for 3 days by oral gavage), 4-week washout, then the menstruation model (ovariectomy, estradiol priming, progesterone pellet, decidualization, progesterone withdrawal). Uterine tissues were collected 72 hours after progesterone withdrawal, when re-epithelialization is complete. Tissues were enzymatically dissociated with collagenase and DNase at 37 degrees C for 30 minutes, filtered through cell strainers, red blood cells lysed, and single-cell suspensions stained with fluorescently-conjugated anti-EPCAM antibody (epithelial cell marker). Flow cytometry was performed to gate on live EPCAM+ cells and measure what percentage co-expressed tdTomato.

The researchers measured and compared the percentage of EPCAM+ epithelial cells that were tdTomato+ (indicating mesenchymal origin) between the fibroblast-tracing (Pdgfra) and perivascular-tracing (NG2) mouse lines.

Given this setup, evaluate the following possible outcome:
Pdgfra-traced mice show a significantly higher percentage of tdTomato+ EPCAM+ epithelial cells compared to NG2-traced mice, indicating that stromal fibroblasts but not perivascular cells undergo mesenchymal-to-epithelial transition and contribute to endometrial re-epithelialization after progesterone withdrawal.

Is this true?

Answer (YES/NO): YES